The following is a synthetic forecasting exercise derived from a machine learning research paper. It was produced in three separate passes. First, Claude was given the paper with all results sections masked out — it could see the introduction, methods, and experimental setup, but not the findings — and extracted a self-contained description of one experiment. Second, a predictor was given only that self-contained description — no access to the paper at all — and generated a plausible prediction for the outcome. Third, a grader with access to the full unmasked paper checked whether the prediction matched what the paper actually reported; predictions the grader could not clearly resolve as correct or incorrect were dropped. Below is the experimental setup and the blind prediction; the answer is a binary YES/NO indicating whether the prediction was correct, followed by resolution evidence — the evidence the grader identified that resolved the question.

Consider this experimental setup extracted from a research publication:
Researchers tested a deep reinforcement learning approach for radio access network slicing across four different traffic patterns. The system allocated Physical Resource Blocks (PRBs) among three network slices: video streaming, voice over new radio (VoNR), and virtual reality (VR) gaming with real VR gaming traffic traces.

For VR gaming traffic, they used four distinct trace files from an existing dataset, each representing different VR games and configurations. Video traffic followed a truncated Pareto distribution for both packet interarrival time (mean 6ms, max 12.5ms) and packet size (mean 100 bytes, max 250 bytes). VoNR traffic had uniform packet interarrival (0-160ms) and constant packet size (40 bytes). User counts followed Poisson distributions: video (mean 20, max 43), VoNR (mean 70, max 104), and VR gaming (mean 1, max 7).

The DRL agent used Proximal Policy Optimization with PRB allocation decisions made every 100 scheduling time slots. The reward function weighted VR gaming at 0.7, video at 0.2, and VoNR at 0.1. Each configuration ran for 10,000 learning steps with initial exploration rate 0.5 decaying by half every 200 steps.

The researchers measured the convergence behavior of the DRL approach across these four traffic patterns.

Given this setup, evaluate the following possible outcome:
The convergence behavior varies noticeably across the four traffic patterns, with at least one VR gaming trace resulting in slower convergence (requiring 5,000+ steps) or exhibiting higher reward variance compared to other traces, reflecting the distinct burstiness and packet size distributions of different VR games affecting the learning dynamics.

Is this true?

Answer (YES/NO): NO